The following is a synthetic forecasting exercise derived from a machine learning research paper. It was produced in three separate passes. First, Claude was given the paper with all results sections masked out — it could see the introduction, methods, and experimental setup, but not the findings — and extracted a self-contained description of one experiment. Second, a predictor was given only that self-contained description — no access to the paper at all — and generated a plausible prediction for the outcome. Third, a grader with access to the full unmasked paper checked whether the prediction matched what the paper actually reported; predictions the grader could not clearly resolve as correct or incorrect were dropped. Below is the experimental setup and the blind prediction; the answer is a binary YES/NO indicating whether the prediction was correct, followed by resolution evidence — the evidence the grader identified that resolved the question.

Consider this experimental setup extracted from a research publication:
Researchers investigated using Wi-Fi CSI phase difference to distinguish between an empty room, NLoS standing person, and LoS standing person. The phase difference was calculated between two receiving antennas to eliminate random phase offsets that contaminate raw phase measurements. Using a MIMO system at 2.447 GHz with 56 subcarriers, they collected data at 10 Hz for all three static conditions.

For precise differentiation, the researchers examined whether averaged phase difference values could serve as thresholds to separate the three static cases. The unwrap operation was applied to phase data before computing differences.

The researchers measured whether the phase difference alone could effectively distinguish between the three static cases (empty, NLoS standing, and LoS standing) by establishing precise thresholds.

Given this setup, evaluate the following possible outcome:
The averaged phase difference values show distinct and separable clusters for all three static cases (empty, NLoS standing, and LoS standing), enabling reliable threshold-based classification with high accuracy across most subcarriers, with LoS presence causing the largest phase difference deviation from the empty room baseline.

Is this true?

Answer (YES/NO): NO